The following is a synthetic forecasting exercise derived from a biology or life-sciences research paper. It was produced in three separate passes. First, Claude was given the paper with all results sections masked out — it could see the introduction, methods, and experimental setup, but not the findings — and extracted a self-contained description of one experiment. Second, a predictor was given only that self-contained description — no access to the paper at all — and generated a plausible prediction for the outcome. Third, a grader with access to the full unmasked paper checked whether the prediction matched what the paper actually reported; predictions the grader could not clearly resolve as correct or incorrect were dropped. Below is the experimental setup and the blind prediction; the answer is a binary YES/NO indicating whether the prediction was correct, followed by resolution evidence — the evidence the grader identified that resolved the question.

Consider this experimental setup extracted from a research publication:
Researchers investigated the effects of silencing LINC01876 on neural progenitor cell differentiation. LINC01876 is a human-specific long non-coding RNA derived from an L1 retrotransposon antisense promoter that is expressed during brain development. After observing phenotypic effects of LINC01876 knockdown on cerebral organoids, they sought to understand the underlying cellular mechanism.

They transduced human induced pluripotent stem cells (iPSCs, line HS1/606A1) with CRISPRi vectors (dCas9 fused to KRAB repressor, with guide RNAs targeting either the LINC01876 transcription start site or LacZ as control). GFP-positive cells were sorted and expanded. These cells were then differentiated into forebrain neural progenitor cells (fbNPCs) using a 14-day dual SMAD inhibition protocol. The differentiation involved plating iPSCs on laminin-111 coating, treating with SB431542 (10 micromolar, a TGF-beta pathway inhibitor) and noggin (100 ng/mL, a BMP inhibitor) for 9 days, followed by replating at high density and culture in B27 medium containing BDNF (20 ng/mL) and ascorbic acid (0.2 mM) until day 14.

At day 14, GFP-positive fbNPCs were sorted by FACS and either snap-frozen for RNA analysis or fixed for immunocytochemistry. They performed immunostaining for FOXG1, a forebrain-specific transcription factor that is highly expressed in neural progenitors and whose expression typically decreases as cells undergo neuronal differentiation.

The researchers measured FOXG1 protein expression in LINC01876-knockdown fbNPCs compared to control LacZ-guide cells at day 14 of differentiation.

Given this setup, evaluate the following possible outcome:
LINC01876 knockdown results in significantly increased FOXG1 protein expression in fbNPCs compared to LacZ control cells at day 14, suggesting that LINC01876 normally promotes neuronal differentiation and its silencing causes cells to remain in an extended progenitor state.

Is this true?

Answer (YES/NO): NO